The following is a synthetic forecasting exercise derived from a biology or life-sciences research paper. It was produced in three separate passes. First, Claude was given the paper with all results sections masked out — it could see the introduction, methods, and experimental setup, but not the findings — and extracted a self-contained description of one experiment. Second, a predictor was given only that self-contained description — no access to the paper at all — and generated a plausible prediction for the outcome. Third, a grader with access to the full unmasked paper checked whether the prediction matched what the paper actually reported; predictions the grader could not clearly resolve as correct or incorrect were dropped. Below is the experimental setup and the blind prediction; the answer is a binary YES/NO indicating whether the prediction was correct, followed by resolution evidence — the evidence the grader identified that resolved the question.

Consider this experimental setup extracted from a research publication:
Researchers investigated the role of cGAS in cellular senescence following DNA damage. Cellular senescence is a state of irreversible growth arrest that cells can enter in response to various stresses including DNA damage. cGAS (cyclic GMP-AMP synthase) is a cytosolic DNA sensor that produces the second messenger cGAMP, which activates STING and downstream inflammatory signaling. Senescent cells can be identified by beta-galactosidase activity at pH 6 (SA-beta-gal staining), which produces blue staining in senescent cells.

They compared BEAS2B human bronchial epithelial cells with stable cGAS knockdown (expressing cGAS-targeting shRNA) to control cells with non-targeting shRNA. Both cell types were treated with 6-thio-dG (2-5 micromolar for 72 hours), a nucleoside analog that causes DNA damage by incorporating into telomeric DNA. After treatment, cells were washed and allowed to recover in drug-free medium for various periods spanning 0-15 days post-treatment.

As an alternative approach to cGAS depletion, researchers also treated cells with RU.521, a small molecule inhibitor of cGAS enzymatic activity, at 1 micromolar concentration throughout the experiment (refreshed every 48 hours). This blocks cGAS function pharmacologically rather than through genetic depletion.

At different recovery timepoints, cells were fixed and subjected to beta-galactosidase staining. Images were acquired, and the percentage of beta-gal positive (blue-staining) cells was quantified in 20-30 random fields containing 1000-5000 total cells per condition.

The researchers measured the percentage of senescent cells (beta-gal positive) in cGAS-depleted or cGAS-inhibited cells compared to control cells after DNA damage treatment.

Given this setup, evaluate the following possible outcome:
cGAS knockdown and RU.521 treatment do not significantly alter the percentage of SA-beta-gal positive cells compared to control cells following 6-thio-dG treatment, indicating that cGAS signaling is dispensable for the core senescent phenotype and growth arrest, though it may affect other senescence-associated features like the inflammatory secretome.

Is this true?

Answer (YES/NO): NO